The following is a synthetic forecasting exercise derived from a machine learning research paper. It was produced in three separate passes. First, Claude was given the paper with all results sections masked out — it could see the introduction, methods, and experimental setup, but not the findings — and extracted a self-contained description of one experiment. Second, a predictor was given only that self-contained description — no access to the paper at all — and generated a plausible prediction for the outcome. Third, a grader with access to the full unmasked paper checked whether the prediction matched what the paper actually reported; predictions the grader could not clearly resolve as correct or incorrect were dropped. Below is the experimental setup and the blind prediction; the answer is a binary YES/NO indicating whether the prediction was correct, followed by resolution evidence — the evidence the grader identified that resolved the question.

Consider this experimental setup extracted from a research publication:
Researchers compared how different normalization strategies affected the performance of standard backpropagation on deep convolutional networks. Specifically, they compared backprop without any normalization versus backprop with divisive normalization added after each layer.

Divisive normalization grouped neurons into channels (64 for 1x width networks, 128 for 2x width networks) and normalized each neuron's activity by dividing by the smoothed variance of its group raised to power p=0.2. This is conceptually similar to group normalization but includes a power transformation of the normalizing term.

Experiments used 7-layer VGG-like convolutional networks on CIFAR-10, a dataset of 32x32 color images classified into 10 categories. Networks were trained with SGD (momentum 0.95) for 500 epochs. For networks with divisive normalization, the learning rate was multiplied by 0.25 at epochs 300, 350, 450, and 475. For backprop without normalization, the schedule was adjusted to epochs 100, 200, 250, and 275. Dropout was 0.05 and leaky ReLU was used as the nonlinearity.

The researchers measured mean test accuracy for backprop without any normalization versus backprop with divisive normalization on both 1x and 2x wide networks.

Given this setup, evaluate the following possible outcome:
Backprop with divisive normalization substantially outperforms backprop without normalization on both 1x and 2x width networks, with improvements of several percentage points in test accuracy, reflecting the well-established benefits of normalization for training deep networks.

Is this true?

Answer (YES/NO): NO